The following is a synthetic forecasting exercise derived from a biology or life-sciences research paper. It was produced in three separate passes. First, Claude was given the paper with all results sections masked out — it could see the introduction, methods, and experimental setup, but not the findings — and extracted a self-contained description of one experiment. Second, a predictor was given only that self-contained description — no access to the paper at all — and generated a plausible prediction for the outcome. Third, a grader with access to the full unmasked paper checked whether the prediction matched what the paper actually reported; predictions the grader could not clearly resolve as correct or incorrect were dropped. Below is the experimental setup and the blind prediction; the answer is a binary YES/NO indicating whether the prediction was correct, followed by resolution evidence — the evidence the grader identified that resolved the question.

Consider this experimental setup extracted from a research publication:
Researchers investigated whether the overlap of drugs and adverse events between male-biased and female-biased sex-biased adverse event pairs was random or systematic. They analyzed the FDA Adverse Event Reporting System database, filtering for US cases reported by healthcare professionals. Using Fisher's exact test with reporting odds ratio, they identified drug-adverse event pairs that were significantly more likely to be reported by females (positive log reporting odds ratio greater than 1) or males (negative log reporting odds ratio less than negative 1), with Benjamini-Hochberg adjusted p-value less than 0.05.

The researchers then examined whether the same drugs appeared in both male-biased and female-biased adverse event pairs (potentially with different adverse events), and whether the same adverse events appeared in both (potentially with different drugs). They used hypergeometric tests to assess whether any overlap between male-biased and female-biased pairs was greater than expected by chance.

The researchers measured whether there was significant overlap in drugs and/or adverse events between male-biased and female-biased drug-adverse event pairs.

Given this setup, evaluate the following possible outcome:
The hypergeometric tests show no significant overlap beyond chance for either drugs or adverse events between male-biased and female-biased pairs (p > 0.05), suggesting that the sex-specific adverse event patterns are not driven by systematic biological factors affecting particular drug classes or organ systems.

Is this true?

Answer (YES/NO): NO